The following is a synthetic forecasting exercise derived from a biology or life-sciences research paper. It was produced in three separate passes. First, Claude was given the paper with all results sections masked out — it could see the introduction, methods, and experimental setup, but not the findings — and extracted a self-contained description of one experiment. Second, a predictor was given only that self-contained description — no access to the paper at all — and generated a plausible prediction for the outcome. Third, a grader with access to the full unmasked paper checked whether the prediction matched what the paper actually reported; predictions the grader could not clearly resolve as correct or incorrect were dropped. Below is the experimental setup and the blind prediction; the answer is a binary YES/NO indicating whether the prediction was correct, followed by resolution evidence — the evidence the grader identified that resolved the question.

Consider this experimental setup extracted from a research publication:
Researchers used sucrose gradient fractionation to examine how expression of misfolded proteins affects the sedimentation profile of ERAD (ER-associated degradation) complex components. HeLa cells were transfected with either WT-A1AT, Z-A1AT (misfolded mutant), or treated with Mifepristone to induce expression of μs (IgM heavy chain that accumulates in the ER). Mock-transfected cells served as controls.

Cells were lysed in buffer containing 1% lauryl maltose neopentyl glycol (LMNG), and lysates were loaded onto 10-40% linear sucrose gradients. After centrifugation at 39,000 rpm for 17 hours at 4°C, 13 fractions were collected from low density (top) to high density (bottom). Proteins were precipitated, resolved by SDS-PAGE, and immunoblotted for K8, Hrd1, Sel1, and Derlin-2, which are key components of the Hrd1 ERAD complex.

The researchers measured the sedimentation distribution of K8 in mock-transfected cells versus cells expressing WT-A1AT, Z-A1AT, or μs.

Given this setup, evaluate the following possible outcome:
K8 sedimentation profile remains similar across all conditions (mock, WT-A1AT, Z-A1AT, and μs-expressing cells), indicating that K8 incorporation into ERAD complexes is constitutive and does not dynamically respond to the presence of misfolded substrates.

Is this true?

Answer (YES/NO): NO